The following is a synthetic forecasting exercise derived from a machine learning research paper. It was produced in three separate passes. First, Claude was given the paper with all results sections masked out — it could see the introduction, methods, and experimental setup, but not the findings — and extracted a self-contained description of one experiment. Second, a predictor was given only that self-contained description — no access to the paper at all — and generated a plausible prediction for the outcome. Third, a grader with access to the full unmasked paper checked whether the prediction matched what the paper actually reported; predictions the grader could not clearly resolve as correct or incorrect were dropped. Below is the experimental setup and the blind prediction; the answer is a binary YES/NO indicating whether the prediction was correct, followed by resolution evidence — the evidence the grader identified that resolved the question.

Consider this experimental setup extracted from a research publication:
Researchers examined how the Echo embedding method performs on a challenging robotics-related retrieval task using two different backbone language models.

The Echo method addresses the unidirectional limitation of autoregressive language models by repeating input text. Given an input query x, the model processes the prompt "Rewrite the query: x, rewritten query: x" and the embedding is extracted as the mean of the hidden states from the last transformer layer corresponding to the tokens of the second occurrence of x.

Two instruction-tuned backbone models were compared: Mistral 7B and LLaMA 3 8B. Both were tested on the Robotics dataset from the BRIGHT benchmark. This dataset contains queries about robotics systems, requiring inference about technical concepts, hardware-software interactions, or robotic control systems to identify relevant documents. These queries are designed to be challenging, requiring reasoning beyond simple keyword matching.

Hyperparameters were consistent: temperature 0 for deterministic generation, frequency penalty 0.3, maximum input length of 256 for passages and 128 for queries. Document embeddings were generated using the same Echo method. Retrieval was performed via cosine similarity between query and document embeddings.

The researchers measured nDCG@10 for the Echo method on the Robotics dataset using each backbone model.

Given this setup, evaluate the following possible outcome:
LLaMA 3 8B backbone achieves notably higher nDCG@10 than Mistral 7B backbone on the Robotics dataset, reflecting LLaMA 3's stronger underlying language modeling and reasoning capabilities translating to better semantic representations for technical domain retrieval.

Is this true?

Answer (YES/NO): YES